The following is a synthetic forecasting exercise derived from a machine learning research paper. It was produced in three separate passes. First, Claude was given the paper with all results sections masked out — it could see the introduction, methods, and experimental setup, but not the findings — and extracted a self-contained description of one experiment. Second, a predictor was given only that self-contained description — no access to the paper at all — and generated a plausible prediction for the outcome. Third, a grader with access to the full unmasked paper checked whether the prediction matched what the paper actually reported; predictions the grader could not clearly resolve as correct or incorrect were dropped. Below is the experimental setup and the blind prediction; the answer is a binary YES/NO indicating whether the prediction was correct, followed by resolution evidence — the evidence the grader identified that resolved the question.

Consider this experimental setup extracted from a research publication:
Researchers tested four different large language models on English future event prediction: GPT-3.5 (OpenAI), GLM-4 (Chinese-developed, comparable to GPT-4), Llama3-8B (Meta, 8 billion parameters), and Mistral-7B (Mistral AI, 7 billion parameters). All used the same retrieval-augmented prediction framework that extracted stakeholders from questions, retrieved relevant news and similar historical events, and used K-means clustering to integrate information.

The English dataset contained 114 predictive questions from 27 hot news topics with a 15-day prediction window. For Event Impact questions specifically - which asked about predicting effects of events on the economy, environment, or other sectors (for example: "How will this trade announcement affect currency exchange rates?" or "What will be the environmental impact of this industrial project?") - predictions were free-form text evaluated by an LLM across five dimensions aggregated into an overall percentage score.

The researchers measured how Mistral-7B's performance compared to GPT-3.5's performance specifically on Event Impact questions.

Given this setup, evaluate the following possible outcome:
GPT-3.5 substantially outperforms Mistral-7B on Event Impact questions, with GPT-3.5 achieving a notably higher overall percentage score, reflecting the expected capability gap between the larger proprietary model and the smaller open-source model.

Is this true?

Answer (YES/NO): YES